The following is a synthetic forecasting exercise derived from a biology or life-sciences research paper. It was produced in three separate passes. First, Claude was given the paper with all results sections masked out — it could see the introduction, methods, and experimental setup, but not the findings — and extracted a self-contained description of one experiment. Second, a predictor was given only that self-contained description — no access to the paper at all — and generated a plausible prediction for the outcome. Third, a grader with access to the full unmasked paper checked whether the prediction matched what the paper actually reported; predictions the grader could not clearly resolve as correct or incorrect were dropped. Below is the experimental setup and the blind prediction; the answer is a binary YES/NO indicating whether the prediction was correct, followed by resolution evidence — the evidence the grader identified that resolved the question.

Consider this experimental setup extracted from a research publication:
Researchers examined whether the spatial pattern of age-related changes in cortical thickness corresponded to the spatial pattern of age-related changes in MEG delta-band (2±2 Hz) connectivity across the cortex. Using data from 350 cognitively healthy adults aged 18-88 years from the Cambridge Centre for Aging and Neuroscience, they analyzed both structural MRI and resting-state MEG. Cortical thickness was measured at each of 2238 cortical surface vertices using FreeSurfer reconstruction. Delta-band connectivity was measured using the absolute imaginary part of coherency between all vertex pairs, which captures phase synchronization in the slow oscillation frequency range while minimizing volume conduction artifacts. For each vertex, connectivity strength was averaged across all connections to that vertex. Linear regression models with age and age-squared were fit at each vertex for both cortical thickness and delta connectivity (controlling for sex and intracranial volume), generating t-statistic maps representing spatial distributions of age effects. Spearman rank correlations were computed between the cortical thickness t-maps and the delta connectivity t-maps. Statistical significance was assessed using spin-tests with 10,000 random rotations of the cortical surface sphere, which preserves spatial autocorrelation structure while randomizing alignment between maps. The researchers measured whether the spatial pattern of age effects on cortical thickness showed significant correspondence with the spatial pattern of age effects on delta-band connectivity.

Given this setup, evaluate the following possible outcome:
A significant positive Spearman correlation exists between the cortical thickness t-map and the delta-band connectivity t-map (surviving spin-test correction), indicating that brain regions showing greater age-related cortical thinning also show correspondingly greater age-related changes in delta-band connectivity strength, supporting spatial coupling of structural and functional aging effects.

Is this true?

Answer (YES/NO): YES